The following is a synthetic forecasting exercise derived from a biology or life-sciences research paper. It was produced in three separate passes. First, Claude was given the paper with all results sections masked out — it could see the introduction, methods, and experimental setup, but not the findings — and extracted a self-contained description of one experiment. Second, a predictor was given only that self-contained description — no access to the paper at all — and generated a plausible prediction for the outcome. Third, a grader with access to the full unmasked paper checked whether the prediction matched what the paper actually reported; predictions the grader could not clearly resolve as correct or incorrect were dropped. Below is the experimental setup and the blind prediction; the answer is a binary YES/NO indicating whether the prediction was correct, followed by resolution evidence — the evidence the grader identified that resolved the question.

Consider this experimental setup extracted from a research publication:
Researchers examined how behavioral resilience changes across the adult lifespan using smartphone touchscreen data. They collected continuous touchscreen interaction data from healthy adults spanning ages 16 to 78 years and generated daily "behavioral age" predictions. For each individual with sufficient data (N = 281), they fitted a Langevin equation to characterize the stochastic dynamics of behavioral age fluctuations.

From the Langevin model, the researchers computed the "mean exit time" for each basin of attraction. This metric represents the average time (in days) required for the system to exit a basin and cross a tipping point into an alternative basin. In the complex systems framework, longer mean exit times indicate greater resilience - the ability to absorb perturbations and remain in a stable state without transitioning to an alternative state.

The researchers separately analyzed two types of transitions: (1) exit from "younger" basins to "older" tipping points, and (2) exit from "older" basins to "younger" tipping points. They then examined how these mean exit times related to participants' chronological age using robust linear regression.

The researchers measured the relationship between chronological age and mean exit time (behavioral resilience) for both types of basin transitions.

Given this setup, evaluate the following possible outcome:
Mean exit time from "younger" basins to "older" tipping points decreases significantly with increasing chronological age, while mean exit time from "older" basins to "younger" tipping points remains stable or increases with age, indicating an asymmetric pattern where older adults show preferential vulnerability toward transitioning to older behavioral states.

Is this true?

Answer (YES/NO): YES